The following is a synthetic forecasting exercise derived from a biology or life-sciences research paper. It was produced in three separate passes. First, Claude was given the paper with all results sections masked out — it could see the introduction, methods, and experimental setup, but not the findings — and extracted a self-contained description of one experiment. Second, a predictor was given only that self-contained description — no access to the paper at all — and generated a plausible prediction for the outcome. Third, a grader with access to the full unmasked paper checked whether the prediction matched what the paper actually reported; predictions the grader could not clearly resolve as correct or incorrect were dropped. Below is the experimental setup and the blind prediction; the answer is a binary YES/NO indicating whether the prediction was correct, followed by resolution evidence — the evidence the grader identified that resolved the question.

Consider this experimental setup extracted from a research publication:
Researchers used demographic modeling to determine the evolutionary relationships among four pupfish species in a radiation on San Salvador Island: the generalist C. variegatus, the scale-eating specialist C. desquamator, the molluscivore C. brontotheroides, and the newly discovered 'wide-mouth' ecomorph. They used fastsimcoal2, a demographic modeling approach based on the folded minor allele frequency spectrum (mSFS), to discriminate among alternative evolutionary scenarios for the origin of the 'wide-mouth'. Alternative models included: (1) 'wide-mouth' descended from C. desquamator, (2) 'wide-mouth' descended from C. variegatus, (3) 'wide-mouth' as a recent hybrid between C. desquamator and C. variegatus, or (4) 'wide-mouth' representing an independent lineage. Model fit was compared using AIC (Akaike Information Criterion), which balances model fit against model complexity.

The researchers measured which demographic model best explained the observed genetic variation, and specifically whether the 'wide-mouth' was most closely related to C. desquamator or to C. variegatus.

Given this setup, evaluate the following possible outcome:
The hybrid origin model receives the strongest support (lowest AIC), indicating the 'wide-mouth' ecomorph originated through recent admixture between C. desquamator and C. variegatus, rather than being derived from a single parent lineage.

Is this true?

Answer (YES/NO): NO